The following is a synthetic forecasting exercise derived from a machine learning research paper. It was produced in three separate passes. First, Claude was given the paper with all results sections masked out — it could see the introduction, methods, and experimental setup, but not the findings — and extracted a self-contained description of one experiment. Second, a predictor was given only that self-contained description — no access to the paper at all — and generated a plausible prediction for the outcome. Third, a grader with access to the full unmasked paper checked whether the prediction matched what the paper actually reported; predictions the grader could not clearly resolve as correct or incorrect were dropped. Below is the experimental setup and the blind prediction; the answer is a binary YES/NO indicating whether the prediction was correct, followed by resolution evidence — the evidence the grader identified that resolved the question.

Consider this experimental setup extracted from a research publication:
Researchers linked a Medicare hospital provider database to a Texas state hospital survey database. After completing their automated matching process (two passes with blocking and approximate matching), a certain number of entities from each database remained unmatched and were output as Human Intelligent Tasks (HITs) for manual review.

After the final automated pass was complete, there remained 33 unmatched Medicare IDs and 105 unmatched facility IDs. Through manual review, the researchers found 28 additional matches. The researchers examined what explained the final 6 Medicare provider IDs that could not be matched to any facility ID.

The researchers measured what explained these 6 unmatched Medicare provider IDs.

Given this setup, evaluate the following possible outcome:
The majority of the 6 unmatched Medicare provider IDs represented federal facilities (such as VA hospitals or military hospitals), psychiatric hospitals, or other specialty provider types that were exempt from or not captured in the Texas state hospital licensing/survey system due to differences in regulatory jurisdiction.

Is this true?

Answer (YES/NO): NO